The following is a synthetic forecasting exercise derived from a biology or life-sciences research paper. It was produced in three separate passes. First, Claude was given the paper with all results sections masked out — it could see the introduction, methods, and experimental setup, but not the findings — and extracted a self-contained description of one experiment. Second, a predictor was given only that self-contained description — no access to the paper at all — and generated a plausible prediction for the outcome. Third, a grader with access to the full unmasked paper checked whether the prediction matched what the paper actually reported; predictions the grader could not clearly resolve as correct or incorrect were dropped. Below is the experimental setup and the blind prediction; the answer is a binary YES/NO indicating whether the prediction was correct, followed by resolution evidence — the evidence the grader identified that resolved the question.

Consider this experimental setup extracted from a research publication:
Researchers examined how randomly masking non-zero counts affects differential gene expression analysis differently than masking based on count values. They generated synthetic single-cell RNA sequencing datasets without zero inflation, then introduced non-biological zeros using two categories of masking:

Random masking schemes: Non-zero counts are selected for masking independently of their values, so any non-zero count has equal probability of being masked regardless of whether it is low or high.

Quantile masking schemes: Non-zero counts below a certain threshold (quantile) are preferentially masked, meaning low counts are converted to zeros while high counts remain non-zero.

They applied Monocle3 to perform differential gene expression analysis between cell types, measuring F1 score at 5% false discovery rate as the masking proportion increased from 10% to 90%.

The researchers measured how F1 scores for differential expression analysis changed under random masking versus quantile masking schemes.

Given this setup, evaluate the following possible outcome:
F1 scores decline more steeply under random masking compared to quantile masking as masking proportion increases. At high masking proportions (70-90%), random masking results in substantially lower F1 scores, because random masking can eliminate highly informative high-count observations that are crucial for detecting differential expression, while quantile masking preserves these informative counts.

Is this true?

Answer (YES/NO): YES